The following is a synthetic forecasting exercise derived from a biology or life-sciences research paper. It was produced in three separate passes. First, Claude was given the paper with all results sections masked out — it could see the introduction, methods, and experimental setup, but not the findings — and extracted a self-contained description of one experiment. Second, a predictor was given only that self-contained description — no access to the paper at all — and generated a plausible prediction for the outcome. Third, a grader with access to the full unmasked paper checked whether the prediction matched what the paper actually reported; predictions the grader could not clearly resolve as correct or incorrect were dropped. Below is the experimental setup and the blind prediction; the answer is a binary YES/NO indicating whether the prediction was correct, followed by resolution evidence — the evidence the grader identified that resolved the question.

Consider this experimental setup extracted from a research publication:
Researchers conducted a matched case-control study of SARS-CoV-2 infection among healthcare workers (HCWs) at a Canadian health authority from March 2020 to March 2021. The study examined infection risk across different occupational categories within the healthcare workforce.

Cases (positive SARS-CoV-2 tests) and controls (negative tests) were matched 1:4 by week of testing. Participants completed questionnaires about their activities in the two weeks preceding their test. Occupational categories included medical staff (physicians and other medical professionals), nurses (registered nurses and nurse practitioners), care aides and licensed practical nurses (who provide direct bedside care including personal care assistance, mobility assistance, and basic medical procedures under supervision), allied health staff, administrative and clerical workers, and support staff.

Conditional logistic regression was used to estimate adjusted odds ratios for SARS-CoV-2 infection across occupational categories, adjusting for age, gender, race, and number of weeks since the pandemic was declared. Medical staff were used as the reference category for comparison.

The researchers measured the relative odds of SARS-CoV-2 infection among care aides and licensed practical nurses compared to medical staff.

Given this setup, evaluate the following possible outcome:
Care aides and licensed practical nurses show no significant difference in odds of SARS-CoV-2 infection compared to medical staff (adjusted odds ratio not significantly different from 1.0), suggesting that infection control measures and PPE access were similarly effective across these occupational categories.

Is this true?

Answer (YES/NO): NO